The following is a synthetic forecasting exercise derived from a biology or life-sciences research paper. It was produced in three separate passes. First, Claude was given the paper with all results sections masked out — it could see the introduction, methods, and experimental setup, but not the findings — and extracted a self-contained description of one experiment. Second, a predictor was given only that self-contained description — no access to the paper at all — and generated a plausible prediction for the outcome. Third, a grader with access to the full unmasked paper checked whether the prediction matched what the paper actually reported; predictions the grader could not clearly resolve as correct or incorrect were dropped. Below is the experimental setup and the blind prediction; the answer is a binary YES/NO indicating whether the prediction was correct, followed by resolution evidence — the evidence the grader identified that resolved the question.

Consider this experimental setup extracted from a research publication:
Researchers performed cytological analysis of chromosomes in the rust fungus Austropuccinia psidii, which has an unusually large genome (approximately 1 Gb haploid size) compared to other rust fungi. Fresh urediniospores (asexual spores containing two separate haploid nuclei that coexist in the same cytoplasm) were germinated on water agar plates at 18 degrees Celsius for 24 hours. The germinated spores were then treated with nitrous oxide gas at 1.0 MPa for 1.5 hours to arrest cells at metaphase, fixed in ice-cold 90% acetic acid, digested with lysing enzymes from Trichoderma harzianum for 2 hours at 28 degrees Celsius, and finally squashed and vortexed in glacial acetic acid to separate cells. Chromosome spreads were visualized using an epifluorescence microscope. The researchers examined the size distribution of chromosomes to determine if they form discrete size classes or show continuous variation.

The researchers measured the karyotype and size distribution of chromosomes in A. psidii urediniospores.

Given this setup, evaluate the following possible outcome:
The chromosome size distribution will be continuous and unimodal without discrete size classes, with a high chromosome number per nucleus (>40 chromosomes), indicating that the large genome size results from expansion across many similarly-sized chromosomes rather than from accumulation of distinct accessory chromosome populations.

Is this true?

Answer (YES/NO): NO